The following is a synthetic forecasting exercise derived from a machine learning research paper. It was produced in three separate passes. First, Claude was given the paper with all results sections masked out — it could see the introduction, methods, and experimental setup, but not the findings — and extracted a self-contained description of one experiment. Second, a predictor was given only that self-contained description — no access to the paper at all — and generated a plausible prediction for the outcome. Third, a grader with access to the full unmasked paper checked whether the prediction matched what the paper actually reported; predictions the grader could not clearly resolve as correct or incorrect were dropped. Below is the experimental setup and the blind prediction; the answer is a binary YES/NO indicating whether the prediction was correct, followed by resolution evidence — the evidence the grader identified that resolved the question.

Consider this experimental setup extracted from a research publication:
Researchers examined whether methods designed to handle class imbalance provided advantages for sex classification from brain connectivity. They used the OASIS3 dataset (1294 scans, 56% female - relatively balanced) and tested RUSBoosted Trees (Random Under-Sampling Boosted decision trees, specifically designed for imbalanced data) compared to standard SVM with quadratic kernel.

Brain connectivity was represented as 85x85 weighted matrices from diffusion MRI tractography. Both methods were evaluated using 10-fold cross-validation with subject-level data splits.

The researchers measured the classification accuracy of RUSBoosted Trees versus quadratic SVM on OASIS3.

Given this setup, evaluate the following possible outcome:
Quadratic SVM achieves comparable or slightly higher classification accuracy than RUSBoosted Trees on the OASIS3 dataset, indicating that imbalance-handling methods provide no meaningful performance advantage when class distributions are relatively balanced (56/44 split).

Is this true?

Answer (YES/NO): YES